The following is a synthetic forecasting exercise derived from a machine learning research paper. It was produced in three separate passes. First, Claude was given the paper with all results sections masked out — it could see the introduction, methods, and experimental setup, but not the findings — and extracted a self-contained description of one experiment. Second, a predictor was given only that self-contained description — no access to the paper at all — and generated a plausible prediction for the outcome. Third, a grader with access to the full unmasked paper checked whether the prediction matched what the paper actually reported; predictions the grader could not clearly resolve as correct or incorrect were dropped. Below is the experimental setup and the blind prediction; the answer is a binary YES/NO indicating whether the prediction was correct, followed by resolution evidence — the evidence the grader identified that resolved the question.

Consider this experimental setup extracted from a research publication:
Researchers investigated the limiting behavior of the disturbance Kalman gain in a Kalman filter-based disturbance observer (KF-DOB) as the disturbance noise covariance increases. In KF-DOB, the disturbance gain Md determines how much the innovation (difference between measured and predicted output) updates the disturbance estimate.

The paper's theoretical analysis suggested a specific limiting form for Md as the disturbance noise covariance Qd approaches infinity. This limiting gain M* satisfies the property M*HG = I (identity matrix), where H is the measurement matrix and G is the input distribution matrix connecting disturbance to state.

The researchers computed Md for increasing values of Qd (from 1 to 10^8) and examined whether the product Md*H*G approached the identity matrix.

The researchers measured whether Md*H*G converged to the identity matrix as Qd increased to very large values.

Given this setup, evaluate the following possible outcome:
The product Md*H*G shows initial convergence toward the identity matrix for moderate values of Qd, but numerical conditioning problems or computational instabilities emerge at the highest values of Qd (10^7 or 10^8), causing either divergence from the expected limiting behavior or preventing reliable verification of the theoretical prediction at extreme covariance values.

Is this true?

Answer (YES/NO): NO